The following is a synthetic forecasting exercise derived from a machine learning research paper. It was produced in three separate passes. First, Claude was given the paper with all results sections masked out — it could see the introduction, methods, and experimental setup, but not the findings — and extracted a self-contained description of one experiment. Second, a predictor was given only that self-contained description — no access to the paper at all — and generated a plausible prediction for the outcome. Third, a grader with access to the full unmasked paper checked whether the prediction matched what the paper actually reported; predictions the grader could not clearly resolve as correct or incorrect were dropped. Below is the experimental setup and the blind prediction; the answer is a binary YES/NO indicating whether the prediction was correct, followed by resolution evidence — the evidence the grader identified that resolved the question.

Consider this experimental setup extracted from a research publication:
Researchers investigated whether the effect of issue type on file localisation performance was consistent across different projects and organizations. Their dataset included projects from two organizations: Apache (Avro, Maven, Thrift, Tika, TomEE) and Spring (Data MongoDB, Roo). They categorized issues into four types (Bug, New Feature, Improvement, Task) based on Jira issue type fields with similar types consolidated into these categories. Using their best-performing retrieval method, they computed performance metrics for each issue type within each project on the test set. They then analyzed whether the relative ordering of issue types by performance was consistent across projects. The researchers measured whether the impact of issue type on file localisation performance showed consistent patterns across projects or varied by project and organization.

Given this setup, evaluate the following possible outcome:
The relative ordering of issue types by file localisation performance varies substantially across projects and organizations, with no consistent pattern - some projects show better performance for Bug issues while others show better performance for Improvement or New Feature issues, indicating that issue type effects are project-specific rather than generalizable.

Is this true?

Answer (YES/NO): YES